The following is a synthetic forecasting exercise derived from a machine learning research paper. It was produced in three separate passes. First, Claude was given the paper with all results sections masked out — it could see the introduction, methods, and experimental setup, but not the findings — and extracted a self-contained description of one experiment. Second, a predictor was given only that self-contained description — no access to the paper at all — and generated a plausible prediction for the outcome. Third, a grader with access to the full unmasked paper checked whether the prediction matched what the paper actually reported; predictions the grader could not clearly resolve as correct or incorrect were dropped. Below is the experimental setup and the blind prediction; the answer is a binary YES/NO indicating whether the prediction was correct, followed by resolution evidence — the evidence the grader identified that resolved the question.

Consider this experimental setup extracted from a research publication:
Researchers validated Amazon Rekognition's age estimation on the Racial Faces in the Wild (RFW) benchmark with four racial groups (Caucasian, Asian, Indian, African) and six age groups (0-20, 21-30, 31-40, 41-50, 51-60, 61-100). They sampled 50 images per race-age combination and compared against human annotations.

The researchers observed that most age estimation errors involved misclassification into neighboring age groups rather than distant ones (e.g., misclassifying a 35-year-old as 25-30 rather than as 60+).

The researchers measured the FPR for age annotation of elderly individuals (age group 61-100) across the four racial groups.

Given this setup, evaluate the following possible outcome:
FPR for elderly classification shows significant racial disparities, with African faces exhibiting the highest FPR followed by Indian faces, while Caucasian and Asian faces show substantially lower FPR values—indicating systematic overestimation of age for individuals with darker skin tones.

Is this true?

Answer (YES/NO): NO